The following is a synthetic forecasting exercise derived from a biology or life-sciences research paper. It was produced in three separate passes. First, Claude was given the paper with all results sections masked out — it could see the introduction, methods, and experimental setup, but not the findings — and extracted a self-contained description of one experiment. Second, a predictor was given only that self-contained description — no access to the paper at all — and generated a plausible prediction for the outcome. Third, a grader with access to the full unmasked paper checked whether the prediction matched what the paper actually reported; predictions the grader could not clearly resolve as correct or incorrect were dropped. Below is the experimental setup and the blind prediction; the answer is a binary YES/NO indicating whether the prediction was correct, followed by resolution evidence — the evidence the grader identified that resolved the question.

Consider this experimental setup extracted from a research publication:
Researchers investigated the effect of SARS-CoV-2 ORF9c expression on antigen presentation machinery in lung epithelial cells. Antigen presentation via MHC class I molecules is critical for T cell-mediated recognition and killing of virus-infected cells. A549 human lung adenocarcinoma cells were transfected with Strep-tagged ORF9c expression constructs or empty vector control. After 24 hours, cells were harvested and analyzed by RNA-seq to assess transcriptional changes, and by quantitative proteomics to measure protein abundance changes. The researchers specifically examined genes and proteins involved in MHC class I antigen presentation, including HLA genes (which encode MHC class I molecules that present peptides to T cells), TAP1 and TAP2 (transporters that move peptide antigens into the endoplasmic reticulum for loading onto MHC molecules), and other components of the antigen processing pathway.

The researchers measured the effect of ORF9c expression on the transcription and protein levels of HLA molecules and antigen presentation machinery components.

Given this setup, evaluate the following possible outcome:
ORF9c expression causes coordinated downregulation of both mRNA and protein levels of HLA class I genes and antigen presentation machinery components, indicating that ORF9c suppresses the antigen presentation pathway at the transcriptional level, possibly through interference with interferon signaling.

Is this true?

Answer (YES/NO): YES